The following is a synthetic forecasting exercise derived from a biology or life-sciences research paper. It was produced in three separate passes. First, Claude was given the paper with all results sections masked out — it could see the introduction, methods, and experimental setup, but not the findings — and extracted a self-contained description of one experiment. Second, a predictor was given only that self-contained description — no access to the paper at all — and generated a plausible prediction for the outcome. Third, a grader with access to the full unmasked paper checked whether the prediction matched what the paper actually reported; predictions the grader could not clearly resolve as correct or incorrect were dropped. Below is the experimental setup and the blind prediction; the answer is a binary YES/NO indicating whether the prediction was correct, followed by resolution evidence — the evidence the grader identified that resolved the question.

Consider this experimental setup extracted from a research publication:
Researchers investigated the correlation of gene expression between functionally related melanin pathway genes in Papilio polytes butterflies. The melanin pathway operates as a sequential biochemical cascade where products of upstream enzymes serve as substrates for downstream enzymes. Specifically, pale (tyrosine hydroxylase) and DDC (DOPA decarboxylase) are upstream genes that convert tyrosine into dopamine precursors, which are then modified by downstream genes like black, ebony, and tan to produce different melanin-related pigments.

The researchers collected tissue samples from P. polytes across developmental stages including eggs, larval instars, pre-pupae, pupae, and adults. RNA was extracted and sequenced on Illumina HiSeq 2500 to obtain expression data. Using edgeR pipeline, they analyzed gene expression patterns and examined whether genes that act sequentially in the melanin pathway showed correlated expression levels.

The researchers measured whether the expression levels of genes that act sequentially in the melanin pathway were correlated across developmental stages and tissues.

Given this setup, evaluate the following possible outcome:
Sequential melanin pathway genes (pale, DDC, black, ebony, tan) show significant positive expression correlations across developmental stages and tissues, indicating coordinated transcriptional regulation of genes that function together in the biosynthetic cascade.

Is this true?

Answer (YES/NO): NO